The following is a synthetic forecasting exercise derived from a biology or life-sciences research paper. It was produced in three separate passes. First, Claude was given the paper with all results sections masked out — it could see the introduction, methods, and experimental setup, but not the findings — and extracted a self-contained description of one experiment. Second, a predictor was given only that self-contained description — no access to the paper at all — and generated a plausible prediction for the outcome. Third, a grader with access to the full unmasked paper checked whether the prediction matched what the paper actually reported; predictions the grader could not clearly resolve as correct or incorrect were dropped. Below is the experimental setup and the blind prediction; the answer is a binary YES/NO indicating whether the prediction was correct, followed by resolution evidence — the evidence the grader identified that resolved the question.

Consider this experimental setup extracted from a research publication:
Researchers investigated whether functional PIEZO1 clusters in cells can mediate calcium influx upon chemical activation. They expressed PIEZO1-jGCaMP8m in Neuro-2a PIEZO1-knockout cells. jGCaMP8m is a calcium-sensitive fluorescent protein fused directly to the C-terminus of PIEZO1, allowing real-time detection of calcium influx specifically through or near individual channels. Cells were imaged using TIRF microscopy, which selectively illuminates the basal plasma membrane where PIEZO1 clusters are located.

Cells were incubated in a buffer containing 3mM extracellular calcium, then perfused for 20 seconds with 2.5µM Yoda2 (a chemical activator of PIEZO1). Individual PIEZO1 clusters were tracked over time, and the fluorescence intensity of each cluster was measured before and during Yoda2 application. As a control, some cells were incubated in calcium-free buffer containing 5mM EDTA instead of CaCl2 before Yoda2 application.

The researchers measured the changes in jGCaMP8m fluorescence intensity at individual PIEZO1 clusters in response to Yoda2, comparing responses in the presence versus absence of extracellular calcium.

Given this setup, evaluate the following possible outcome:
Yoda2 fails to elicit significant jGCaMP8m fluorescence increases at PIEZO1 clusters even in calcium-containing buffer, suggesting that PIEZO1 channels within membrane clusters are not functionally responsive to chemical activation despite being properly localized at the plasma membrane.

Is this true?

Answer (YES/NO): NO